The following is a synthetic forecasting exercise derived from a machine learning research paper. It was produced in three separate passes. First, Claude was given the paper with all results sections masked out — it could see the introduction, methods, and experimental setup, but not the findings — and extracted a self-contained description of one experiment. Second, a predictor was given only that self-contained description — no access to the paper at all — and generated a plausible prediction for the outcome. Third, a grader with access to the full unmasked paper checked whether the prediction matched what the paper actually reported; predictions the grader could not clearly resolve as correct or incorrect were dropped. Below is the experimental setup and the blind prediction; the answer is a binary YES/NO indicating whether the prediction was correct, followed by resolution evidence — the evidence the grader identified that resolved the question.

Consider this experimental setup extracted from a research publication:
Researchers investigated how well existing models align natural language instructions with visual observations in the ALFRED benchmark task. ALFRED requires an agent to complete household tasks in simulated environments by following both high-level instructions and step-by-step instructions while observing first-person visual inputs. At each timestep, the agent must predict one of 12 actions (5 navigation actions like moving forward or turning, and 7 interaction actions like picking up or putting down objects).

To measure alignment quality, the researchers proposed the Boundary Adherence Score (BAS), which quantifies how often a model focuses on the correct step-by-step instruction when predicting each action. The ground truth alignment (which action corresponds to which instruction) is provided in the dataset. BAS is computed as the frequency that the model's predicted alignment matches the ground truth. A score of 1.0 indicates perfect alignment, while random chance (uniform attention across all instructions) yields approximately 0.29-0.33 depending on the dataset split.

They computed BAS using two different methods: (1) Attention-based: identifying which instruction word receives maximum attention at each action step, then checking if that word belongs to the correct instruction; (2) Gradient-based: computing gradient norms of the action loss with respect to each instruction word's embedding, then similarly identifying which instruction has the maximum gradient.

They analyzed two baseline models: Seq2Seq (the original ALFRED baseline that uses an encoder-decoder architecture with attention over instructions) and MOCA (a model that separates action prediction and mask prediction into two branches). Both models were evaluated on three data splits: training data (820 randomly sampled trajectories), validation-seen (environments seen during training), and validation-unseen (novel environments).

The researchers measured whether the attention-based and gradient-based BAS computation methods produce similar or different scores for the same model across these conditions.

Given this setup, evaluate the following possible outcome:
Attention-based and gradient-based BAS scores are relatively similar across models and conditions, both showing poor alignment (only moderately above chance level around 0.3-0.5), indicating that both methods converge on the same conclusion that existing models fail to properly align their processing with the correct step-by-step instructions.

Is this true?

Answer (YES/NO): NO